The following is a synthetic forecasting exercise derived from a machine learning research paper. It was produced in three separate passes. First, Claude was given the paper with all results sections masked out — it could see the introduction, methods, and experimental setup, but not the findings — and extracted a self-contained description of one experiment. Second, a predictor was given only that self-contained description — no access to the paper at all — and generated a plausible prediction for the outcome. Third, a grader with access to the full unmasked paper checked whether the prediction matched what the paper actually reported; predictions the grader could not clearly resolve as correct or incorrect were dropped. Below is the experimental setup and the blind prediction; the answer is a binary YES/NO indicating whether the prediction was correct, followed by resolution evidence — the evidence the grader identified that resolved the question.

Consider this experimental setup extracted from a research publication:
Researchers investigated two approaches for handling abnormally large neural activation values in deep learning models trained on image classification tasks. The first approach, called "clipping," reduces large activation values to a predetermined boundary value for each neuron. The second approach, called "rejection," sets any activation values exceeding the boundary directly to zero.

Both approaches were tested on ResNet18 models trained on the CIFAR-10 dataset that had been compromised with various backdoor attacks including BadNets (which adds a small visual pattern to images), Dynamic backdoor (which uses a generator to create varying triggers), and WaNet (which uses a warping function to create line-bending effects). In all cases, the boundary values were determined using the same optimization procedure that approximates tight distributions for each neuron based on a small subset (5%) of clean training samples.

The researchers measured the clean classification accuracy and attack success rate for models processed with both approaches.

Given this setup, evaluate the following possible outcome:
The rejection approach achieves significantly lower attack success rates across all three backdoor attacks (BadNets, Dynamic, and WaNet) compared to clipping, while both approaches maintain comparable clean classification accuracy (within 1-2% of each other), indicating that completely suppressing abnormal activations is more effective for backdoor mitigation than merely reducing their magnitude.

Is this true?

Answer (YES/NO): NO